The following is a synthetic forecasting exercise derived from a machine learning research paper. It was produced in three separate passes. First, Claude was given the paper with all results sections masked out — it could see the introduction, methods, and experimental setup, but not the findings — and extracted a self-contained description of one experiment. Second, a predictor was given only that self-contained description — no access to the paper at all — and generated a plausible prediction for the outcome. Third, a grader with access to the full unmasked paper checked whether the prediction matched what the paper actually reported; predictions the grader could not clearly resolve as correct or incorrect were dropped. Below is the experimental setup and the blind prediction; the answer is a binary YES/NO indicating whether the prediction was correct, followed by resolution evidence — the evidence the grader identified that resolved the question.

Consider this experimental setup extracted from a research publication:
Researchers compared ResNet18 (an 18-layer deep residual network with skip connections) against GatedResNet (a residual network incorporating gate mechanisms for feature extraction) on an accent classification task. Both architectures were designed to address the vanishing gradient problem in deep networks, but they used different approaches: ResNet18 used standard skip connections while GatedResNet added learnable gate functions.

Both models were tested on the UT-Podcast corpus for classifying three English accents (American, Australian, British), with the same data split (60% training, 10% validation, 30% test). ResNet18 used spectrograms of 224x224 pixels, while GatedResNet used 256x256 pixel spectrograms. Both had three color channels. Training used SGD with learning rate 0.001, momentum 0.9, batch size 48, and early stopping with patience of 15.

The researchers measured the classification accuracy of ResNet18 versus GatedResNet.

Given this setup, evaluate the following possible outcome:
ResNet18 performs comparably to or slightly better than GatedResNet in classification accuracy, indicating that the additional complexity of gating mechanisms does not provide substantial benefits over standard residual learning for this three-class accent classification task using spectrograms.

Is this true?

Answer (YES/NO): YES